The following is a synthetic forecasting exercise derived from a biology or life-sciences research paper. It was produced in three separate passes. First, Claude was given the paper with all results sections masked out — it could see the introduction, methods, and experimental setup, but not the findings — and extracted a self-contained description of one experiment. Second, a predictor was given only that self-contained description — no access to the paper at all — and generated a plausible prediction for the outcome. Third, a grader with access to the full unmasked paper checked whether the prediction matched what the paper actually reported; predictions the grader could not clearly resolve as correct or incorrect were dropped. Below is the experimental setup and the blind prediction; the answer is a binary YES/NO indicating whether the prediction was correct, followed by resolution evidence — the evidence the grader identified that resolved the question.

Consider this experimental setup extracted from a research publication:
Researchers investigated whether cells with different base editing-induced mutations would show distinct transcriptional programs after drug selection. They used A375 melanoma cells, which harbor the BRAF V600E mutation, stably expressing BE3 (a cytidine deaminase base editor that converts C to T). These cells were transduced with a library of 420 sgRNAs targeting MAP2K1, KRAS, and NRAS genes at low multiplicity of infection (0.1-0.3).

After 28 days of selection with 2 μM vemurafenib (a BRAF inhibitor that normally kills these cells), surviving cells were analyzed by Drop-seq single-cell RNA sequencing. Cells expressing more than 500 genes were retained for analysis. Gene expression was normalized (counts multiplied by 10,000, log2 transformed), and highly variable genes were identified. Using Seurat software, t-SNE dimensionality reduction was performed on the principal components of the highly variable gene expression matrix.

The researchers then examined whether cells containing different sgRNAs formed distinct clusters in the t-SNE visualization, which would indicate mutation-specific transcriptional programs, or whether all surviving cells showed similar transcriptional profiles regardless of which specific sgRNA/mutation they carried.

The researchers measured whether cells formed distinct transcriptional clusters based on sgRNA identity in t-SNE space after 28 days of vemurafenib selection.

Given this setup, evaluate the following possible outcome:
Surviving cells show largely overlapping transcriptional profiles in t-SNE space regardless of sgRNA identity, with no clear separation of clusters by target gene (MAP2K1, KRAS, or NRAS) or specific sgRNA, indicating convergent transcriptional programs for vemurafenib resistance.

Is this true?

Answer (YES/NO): NO